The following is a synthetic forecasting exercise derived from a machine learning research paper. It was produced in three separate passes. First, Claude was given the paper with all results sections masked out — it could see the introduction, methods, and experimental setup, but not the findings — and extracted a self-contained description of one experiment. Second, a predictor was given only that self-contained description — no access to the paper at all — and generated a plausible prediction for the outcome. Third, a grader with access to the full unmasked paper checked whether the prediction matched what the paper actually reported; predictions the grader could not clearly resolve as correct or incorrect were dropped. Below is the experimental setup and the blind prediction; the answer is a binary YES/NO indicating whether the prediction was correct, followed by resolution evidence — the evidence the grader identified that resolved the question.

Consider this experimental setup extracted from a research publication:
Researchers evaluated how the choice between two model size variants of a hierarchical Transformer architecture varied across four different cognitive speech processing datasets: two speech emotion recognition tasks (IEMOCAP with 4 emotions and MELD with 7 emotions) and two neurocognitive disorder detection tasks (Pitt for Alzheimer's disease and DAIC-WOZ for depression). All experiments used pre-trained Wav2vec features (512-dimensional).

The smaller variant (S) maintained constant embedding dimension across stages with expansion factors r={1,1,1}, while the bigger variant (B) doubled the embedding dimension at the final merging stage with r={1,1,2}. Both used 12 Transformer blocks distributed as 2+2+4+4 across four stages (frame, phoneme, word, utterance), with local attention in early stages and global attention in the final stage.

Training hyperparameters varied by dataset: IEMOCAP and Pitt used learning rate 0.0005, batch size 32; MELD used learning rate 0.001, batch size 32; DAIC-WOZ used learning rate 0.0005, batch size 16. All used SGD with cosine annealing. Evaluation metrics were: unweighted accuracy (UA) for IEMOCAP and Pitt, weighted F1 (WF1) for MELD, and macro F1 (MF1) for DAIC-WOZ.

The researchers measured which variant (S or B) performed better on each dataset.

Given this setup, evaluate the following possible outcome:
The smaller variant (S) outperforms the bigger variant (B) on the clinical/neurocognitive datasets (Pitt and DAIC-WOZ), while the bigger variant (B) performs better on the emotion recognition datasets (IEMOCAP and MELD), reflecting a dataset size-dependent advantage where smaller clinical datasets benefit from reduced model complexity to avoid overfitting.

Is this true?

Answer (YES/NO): NO